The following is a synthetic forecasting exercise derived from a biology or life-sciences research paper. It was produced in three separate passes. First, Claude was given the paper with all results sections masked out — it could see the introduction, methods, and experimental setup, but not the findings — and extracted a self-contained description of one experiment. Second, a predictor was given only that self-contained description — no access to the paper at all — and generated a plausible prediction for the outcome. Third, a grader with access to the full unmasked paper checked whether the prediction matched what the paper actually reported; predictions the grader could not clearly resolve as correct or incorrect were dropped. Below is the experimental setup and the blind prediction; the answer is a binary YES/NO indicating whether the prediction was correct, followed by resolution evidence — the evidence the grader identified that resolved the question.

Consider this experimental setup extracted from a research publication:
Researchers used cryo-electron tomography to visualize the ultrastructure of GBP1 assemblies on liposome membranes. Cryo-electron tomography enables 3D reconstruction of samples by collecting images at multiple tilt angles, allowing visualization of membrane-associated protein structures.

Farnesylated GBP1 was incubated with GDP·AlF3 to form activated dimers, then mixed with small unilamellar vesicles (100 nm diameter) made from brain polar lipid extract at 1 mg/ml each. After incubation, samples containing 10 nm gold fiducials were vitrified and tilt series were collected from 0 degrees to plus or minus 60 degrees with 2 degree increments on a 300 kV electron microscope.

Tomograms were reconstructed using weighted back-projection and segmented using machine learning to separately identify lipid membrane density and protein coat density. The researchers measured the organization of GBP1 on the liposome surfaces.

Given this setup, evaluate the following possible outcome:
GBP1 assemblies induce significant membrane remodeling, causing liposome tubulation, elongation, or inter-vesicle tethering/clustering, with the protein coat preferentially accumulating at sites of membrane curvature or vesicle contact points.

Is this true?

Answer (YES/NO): NO